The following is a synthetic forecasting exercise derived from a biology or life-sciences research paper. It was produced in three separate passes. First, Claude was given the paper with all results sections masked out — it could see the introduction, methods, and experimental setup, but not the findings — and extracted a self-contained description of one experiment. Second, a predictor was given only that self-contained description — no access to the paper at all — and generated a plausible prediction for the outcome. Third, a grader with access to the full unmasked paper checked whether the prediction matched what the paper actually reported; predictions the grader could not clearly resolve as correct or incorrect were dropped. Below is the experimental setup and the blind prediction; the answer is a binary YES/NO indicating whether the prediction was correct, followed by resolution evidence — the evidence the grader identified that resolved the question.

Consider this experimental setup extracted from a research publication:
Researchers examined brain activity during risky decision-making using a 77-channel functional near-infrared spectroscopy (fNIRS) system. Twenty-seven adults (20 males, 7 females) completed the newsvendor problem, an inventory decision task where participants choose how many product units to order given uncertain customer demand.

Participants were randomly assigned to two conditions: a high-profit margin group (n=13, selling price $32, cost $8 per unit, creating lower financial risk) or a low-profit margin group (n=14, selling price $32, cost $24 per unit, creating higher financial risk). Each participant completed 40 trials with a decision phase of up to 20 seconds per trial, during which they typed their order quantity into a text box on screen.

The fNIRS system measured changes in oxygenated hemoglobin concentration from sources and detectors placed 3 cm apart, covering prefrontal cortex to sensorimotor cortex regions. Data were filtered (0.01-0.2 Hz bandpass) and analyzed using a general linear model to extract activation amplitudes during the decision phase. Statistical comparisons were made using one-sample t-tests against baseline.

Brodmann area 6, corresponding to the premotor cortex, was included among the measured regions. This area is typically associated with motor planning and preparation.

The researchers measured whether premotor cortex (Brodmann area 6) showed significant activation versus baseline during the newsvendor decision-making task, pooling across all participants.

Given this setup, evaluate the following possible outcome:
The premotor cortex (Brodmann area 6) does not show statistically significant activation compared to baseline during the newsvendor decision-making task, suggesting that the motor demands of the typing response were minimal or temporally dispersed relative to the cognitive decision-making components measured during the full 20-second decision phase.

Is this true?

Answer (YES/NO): YES